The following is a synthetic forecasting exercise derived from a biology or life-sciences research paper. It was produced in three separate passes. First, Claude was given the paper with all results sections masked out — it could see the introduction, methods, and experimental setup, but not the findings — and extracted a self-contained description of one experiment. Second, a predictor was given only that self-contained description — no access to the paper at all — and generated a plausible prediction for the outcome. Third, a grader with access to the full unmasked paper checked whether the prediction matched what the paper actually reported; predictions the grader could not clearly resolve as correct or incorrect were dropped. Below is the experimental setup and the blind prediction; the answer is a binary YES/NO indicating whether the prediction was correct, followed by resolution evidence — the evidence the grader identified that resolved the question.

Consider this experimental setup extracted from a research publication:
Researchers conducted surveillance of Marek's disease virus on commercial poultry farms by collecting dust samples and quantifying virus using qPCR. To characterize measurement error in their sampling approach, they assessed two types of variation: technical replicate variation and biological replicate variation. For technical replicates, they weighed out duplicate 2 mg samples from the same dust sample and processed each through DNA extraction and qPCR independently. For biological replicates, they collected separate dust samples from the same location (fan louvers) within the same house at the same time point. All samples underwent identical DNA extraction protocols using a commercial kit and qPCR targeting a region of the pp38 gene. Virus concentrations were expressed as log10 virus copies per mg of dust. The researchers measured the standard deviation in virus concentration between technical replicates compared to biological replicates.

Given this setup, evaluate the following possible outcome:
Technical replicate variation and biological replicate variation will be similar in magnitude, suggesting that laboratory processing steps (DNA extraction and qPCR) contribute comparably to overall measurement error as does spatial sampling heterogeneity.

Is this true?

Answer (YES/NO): NO